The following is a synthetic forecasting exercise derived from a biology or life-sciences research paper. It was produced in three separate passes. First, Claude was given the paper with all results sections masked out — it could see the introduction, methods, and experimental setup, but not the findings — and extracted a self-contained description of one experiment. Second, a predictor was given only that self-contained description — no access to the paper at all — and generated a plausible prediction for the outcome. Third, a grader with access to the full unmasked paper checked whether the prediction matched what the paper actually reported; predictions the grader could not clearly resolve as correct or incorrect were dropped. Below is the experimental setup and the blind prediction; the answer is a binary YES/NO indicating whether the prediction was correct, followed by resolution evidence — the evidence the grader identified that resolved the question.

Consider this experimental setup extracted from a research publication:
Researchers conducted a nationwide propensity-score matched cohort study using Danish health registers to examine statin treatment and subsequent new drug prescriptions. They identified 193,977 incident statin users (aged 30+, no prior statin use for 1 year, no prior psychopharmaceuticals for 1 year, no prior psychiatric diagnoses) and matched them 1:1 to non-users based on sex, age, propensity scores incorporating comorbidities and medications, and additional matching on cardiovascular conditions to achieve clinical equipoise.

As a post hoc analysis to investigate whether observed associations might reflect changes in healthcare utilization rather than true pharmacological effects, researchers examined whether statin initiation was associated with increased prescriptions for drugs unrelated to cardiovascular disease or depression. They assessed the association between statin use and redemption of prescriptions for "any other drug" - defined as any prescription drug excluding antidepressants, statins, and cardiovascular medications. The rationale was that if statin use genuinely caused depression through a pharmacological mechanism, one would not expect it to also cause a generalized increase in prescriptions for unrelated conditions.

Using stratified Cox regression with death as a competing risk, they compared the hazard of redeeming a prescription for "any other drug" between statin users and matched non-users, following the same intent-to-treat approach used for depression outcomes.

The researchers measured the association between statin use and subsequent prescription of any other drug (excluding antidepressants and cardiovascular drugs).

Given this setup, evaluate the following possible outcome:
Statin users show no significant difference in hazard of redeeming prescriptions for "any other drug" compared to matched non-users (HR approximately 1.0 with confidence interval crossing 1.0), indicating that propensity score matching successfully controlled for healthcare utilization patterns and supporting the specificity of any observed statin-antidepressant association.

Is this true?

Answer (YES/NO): NO